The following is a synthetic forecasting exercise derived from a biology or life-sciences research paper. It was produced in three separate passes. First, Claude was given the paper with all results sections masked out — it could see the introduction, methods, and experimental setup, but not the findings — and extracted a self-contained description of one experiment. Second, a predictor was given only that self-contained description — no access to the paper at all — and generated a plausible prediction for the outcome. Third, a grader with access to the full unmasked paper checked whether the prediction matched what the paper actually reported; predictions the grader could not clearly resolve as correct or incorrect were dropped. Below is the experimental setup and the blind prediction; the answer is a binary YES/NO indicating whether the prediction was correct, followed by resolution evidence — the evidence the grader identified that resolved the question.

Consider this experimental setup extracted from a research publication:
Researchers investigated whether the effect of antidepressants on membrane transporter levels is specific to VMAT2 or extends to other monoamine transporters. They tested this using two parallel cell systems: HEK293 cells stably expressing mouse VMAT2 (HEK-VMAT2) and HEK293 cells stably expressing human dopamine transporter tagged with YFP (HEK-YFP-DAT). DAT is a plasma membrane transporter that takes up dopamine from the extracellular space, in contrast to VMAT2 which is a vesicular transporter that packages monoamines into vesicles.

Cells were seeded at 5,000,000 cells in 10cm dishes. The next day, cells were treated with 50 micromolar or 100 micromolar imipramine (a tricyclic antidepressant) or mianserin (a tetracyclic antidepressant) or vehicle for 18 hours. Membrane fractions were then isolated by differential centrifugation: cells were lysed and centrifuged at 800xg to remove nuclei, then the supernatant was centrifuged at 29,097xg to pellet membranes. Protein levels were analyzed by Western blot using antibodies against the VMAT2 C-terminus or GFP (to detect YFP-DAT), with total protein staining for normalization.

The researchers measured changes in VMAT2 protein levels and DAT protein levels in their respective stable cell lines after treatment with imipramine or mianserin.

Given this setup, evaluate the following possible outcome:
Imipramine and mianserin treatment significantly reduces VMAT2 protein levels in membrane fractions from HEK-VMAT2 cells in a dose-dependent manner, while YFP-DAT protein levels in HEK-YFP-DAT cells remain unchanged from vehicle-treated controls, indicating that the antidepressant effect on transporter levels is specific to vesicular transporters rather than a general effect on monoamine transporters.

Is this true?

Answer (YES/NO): NO